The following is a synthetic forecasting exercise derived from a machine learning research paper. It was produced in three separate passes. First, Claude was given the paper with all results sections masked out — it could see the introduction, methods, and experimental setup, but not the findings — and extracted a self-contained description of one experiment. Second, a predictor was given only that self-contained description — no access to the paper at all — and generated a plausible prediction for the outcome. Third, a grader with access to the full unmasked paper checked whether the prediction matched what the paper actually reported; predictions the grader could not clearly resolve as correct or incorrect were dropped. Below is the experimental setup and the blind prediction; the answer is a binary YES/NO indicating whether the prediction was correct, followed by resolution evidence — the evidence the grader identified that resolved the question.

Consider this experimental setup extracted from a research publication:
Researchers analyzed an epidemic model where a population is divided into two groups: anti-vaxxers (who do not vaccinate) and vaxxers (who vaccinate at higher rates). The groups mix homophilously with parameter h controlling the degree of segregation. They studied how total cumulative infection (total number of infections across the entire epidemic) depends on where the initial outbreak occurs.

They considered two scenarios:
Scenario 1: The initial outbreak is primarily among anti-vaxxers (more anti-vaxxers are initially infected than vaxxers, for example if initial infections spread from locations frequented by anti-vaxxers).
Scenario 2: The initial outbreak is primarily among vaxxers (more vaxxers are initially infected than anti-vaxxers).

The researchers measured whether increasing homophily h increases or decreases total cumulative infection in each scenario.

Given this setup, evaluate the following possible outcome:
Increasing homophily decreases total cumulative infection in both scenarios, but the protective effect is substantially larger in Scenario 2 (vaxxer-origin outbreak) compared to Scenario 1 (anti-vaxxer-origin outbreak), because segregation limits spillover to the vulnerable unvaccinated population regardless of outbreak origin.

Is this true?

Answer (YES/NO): NO